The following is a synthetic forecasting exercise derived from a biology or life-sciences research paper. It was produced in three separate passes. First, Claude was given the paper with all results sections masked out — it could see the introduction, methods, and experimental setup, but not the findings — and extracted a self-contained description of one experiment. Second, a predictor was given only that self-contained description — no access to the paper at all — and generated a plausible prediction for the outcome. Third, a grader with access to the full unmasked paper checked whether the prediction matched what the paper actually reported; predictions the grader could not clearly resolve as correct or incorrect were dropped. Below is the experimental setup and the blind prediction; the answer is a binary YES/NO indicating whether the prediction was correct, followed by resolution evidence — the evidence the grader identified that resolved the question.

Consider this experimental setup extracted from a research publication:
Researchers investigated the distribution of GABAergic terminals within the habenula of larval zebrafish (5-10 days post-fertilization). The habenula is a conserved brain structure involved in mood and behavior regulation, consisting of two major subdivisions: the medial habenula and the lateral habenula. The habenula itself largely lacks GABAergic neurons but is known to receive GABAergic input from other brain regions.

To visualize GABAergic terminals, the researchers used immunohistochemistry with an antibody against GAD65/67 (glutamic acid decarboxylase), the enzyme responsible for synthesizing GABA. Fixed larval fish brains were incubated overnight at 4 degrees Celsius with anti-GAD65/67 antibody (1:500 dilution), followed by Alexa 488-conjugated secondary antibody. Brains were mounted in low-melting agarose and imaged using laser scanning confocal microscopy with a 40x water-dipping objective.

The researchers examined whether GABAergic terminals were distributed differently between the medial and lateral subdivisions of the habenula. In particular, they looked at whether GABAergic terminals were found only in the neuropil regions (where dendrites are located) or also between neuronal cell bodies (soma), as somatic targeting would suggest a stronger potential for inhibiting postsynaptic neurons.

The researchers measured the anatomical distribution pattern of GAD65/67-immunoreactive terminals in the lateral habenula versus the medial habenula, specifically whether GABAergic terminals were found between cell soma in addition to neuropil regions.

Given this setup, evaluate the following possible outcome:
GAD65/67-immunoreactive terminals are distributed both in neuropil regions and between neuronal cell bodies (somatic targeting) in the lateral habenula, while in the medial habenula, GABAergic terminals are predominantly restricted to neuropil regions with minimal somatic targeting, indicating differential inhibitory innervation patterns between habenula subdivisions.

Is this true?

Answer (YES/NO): YES